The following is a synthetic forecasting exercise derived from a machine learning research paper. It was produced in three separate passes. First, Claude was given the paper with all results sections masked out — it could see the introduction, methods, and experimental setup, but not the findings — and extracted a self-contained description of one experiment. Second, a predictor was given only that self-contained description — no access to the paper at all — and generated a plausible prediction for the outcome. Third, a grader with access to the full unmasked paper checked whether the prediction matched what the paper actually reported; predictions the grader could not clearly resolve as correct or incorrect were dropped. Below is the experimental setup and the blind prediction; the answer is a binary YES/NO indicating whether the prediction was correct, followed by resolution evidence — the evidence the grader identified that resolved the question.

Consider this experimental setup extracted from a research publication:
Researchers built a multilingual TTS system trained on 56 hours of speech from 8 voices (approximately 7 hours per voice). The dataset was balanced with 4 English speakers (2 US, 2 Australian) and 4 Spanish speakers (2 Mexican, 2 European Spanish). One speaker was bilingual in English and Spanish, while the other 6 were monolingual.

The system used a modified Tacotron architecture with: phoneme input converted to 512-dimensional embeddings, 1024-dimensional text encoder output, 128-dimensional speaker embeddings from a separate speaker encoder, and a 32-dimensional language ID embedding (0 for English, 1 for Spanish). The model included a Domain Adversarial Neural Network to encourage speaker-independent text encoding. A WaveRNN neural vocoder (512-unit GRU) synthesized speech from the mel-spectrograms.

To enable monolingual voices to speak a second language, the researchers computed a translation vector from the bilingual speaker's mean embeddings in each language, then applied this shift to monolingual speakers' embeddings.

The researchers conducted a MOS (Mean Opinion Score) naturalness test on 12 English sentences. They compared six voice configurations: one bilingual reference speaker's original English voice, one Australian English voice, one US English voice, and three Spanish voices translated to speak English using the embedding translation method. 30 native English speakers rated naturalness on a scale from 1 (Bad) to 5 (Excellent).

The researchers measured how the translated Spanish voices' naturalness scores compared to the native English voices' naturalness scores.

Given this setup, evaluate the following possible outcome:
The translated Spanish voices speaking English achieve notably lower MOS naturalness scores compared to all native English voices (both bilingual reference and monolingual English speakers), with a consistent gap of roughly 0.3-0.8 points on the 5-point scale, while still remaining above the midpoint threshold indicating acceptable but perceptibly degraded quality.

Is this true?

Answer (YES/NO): NO